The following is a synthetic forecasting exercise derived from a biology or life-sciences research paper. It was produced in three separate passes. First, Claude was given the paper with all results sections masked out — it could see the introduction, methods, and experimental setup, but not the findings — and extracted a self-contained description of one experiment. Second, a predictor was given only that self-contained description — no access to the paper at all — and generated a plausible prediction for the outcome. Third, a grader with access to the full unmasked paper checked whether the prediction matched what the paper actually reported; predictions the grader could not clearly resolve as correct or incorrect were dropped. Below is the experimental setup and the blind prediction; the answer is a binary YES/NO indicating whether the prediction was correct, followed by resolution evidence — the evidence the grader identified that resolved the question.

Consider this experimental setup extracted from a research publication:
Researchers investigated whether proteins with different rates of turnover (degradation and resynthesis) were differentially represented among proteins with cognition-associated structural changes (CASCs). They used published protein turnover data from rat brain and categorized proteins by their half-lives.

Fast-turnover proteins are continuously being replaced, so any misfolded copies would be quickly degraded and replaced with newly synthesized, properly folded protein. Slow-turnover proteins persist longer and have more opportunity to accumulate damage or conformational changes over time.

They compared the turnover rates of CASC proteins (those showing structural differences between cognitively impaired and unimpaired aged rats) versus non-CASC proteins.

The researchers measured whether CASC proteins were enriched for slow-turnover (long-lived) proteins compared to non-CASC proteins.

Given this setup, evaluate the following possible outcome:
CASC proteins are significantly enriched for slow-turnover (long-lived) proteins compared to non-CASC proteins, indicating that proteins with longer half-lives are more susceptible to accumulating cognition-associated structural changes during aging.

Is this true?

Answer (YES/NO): YES